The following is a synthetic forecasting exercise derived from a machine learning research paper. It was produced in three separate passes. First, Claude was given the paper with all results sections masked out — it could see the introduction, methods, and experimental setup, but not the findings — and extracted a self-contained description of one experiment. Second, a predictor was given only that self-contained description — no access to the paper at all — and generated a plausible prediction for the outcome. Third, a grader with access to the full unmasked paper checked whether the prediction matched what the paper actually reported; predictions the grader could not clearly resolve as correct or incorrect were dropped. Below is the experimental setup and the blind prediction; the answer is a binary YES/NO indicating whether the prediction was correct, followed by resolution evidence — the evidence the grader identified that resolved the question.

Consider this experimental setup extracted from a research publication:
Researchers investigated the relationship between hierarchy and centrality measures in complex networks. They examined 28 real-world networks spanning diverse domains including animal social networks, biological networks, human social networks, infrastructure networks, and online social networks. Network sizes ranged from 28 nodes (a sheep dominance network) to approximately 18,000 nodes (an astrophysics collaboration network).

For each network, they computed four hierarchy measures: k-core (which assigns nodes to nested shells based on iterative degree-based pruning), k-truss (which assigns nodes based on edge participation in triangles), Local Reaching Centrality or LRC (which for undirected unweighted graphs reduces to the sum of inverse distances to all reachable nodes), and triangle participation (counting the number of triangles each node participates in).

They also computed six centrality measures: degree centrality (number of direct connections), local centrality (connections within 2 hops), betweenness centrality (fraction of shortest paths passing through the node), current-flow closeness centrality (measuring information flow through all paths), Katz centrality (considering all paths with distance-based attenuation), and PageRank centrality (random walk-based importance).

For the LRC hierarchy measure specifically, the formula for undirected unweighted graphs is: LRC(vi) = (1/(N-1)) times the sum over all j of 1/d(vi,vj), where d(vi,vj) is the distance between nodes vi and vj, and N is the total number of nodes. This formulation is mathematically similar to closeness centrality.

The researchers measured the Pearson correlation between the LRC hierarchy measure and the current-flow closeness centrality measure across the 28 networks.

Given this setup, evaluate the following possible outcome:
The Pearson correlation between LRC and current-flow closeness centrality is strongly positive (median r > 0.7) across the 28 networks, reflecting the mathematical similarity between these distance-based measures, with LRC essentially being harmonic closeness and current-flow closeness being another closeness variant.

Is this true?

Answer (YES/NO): YES